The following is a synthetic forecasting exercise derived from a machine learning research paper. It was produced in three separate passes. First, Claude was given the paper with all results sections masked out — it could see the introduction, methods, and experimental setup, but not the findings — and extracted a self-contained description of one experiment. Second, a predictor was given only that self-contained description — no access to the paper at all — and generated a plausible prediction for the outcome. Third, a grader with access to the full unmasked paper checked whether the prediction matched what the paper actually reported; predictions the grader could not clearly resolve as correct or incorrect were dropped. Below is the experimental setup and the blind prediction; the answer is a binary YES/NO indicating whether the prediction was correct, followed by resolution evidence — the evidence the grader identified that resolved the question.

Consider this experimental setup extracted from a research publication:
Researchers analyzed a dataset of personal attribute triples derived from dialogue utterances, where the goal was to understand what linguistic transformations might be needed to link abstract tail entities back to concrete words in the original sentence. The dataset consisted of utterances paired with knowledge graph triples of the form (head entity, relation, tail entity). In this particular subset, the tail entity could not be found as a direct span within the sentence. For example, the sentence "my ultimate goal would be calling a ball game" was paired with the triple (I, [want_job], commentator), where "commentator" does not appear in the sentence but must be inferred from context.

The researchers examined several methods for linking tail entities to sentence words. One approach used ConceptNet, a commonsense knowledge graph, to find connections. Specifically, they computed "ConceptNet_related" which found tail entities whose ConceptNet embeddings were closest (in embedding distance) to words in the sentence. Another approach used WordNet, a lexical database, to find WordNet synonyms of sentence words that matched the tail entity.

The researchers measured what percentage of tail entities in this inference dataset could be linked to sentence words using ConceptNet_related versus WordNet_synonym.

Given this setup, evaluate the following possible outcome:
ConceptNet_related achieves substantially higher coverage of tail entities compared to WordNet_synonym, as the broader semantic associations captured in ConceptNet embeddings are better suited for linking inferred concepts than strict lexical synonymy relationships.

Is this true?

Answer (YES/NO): YES